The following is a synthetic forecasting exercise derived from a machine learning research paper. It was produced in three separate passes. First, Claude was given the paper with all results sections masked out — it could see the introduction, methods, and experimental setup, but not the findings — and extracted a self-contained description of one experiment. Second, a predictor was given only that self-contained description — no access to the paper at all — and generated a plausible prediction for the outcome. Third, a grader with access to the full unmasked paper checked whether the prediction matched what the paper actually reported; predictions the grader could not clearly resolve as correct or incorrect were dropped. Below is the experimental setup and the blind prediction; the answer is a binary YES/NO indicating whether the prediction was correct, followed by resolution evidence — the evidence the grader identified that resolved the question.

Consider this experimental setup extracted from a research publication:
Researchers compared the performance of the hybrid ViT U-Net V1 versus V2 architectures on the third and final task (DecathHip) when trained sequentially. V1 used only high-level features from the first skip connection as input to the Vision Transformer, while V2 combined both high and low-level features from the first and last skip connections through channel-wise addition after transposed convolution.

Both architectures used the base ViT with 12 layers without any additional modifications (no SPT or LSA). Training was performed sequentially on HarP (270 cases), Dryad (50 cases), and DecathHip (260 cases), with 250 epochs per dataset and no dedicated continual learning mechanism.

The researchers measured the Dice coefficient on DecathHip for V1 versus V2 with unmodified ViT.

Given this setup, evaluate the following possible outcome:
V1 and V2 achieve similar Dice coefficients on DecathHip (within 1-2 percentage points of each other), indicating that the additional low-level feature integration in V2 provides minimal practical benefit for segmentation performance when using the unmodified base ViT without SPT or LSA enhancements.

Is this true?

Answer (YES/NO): YES